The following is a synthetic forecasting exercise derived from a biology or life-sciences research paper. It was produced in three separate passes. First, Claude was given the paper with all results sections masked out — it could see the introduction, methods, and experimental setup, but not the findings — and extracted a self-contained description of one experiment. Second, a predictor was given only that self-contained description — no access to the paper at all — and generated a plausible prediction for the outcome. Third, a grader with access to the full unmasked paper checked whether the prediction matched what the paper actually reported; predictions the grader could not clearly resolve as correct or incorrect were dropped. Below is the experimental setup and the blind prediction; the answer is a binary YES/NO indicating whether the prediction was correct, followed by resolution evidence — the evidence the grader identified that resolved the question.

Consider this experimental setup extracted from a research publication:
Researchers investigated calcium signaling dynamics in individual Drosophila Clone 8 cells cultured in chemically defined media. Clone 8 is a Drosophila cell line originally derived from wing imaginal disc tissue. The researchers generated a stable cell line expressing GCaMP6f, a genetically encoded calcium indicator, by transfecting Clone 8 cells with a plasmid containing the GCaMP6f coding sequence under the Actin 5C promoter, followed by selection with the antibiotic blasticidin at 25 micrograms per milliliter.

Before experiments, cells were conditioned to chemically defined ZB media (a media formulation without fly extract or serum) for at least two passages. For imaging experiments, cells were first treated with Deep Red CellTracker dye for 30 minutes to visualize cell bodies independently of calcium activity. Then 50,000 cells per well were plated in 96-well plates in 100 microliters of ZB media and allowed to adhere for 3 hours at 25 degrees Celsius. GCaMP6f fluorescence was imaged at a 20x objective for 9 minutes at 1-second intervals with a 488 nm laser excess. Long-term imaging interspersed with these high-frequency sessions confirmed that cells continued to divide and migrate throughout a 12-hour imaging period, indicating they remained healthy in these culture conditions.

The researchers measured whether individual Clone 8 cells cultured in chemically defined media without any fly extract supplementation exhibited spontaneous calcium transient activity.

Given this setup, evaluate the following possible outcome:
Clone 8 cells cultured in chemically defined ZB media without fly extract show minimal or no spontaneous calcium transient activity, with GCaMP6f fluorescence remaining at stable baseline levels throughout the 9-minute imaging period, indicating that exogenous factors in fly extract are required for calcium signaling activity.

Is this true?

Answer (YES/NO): NO